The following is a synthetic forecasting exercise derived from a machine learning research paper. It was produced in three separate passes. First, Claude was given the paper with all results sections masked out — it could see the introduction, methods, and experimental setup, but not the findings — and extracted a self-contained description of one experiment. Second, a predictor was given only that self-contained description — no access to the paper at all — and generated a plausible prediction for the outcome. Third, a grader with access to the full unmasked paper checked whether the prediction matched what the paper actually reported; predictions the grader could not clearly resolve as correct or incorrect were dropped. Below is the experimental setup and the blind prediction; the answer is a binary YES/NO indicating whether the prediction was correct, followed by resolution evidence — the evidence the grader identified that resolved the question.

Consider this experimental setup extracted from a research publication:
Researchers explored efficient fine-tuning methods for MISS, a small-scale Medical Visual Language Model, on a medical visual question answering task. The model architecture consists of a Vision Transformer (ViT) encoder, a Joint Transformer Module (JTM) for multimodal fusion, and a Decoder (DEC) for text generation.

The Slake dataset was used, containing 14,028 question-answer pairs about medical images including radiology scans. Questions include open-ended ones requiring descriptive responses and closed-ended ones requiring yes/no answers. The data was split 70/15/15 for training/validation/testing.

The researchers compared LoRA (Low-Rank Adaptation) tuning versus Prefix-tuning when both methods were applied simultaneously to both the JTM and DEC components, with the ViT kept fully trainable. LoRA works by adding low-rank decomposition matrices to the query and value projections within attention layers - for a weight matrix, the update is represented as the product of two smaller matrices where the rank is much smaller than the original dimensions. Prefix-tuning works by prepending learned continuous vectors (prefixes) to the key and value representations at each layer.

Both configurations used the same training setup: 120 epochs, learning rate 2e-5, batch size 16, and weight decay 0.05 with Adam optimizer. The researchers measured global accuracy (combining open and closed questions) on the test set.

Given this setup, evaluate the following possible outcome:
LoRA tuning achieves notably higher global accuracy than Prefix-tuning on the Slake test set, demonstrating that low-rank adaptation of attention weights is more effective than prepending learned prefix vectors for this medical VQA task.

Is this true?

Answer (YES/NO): YES